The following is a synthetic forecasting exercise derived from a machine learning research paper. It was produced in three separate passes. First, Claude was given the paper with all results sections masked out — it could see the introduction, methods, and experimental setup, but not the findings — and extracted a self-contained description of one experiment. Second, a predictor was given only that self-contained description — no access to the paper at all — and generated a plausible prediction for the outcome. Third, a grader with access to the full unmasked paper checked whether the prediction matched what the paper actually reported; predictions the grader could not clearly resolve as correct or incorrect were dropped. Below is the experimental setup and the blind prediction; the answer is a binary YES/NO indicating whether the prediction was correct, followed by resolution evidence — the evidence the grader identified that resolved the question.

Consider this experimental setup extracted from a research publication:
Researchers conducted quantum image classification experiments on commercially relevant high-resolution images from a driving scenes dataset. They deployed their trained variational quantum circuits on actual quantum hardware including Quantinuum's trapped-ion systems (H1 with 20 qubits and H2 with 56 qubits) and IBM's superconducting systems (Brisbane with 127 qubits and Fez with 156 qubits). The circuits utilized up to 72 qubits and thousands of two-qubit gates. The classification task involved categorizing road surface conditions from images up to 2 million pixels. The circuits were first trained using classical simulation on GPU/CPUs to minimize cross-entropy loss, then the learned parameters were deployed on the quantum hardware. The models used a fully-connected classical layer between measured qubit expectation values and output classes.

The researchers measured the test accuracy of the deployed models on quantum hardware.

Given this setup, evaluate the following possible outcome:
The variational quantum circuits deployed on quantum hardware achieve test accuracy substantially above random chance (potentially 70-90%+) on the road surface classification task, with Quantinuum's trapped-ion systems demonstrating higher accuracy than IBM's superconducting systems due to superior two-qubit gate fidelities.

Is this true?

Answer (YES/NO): YES